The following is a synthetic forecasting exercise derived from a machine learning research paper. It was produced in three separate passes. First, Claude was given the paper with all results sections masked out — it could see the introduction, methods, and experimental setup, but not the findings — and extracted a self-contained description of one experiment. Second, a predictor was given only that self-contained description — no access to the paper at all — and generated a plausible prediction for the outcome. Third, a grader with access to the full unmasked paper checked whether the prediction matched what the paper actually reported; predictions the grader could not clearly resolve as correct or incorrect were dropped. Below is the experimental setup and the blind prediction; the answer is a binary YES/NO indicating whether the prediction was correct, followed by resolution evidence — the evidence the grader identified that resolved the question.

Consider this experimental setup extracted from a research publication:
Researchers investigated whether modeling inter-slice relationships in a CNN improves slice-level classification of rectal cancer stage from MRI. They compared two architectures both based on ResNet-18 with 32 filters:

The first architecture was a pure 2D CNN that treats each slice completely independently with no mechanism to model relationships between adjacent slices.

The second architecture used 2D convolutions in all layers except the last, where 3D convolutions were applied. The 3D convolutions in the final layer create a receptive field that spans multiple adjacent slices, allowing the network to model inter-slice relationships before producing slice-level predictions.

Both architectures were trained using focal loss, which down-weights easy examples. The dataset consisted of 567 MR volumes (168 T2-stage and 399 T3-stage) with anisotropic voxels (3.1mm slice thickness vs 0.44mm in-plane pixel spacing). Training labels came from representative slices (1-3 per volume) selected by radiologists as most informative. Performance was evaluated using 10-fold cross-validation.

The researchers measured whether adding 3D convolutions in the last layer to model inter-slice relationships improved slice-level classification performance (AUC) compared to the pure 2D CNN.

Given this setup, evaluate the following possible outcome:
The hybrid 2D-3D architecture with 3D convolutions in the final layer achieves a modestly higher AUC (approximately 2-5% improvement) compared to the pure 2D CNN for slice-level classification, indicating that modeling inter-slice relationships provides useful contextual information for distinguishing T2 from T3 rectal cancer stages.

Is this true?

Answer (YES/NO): NO